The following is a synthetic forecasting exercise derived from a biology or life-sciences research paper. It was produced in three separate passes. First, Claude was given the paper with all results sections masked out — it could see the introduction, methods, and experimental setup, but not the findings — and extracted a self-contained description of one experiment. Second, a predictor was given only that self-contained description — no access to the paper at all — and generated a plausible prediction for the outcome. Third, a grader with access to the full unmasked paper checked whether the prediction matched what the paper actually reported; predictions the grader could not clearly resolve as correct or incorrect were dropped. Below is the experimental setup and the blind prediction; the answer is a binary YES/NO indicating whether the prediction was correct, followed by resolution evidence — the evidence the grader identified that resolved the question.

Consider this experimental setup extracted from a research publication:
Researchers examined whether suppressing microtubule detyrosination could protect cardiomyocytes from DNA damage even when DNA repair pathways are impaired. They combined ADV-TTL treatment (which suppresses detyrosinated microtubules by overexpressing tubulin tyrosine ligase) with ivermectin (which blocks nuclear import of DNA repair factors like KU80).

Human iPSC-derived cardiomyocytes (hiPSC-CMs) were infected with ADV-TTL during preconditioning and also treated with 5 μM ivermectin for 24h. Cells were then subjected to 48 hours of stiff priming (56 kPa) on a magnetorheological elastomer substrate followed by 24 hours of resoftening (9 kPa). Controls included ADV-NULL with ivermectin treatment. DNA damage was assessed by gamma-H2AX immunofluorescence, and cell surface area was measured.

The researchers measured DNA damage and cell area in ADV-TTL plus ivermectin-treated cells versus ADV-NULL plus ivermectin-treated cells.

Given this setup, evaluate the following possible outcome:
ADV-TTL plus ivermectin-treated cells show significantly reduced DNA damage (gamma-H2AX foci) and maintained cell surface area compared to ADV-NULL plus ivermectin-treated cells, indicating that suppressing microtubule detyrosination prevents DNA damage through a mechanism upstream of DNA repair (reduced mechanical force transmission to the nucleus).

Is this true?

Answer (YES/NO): YES